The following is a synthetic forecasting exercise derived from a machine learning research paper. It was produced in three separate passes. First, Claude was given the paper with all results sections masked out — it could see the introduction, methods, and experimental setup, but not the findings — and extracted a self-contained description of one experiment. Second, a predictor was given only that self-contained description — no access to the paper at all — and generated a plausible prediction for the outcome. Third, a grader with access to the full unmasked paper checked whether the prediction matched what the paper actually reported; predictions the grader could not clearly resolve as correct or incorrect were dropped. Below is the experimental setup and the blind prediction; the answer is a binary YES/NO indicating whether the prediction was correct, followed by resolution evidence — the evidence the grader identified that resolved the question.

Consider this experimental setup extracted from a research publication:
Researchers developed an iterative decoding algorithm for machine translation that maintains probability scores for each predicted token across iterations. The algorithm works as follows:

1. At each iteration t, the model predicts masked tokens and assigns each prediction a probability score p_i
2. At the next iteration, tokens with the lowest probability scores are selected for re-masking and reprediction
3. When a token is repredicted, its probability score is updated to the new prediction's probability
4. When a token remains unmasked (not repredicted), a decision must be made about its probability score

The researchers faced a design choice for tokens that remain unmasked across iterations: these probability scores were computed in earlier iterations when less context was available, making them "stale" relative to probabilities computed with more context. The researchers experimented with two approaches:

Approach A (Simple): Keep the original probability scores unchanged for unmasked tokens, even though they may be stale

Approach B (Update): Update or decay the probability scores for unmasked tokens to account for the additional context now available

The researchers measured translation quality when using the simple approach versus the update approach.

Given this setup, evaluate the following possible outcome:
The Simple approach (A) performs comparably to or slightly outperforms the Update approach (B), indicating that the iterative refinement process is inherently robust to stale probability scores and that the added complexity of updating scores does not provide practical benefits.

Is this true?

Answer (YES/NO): YES